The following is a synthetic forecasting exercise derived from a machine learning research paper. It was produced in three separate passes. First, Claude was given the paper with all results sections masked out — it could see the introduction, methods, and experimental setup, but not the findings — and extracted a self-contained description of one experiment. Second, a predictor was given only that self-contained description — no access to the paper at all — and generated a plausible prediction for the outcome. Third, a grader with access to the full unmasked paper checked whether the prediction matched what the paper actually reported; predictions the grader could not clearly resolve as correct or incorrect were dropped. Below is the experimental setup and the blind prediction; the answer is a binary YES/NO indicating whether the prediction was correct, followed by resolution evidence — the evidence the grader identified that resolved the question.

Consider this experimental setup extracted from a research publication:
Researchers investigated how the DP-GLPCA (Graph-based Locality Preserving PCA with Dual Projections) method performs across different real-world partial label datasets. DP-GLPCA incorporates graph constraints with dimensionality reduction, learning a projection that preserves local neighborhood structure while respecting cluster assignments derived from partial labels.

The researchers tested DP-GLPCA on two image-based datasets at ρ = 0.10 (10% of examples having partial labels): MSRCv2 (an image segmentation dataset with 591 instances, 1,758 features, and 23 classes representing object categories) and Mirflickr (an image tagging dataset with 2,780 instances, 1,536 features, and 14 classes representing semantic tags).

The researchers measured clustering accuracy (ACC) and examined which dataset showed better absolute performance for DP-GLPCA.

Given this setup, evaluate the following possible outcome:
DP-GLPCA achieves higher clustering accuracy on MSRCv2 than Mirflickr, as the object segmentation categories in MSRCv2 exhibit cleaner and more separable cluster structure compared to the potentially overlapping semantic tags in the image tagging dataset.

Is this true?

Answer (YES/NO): NO